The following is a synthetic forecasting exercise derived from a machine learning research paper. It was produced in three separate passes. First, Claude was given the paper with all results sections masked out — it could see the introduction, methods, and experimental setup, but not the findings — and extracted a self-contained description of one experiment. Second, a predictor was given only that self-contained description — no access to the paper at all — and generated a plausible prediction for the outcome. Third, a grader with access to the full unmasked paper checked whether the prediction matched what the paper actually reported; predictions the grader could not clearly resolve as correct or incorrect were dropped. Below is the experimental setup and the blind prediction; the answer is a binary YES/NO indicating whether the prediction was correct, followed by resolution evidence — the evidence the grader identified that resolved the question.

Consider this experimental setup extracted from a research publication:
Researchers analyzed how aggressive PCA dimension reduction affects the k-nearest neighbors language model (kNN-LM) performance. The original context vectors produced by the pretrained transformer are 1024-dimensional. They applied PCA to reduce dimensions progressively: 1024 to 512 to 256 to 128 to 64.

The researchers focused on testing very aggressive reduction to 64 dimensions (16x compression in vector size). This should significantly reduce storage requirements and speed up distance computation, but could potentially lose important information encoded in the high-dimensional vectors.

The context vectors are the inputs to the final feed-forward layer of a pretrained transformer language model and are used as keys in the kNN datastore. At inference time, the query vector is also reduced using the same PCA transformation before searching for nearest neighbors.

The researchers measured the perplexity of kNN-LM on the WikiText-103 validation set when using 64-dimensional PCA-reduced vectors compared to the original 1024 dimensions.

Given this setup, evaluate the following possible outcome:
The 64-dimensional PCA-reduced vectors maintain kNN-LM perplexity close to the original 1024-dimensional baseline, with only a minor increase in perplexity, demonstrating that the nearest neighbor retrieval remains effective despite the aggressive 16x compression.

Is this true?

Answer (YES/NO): NO